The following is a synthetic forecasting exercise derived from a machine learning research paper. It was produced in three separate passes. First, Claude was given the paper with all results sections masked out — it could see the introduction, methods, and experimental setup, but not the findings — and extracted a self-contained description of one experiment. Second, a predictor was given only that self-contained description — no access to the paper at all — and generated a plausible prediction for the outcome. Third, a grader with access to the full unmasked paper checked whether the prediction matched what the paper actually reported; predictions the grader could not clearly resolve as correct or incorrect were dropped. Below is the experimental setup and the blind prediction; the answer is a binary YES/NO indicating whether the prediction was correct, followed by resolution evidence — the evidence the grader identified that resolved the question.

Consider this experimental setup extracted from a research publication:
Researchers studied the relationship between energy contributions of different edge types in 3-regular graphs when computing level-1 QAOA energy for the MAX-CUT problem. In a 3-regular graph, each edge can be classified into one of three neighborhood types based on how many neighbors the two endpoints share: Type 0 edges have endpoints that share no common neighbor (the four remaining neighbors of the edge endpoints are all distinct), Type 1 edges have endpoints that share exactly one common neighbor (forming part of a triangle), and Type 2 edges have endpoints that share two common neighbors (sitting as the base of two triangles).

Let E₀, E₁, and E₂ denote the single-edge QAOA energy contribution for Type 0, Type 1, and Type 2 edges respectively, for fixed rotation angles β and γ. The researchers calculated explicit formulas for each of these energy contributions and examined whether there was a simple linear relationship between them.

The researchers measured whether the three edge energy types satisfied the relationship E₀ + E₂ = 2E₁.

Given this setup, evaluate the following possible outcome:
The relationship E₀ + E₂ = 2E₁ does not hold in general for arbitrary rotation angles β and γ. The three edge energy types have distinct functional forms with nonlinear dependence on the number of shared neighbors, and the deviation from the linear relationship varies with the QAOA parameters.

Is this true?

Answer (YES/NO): NO